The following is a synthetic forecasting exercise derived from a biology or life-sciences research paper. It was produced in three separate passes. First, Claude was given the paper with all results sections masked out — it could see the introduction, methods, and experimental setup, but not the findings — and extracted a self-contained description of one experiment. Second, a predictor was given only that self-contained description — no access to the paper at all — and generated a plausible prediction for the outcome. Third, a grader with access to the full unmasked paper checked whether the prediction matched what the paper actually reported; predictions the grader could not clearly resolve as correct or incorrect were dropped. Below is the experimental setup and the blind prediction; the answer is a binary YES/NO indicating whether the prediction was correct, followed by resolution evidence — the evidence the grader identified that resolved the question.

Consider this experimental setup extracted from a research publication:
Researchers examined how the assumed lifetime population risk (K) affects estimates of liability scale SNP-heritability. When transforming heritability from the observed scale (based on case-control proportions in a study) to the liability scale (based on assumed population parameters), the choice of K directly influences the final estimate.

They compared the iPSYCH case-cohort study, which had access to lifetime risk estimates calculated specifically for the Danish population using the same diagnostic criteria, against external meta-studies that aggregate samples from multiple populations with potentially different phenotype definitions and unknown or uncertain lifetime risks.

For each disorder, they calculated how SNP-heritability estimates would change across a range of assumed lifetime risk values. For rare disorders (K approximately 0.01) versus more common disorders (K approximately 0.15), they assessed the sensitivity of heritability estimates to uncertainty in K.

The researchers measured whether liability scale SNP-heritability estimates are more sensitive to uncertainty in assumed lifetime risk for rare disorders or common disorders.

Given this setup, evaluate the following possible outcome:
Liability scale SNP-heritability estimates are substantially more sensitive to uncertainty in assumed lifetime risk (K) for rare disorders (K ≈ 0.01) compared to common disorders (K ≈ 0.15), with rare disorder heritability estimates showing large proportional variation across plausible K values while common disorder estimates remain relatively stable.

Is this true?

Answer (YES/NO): NO